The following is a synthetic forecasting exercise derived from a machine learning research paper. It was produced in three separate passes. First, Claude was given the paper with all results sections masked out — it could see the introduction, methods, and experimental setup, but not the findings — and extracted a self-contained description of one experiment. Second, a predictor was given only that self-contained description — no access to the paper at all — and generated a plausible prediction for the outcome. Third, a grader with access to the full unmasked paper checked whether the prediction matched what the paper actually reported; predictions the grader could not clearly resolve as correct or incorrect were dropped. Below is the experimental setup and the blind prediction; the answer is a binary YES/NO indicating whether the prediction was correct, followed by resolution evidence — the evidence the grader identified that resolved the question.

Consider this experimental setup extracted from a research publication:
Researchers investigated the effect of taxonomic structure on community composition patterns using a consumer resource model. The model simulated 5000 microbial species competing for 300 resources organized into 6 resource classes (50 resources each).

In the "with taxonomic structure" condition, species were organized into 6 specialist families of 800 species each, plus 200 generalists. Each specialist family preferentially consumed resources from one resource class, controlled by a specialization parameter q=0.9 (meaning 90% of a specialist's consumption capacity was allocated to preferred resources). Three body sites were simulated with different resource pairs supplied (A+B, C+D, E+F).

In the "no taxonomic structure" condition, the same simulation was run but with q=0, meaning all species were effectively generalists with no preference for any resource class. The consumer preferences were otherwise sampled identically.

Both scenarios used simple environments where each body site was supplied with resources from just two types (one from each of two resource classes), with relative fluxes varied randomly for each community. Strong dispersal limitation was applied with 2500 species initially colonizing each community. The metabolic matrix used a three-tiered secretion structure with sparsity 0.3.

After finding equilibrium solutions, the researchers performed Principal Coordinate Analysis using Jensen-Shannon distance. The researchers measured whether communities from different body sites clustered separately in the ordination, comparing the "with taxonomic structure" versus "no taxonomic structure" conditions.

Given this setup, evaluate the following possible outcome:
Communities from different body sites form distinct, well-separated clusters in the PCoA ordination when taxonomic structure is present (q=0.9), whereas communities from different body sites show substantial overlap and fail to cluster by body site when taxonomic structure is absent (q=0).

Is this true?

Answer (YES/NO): NO